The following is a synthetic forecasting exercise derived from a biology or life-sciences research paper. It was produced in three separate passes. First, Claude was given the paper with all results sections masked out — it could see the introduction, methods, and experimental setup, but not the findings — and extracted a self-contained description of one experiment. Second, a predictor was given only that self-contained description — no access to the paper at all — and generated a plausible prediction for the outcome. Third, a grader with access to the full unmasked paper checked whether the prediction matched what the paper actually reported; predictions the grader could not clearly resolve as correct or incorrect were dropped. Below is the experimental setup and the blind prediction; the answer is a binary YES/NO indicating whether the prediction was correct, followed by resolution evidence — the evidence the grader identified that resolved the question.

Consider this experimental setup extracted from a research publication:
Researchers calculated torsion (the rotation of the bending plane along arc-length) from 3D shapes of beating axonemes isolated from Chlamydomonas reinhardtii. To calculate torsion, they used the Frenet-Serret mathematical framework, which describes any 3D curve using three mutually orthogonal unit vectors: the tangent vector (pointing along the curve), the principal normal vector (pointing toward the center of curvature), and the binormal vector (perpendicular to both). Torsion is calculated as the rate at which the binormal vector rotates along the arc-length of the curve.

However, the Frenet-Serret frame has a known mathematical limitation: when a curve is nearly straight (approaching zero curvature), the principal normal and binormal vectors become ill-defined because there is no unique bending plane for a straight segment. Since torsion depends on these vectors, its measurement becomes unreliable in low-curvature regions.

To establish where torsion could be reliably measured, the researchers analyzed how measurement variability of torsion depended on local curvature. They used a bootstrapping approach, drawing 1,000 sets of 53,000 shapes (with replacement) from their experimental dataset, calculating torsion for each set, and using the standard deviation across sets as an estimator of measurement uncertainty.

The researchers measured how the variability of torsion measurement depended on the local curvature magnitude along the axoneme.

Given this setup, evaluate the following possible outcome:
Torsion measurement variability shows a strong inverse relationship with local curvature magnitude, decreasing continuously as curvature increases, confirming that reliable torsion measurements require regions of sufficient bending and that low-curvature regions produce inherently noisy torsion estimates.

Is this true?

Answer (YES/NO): NO